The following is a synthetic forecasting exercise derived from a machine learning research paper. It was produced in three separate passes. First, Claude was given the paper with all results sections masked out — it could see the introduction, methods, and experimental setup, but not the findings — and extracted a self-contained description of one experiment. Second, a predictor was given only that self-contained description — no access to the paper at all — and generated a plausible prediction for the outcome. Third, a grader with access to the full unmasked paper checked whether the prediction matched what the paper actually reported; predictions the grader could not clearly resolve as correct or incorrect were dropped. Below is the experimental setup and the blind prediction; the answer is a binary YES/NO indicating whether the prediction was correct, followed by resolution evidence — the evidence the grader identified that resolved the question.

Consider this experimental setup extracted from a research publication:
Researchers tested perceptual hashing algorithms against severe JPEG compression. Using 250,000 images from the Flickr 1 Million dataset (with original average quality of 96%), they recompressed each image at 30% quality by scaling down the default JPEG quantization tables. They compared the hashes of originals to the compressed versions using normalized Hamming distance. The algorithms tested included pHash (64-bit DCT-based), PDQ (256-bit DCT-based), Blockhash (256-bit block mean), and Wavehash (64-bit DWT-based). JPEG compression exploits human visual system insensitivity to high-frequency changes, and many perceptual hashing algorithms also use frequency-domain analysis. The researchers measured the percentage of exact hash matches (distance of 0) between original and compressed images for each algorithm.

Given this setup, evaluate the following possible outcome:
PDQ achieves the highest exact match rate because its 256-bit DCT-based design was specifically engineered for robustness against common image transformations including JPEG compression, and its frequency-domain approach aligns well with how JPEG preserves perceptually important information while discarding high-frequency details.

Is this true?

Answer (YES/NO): NO